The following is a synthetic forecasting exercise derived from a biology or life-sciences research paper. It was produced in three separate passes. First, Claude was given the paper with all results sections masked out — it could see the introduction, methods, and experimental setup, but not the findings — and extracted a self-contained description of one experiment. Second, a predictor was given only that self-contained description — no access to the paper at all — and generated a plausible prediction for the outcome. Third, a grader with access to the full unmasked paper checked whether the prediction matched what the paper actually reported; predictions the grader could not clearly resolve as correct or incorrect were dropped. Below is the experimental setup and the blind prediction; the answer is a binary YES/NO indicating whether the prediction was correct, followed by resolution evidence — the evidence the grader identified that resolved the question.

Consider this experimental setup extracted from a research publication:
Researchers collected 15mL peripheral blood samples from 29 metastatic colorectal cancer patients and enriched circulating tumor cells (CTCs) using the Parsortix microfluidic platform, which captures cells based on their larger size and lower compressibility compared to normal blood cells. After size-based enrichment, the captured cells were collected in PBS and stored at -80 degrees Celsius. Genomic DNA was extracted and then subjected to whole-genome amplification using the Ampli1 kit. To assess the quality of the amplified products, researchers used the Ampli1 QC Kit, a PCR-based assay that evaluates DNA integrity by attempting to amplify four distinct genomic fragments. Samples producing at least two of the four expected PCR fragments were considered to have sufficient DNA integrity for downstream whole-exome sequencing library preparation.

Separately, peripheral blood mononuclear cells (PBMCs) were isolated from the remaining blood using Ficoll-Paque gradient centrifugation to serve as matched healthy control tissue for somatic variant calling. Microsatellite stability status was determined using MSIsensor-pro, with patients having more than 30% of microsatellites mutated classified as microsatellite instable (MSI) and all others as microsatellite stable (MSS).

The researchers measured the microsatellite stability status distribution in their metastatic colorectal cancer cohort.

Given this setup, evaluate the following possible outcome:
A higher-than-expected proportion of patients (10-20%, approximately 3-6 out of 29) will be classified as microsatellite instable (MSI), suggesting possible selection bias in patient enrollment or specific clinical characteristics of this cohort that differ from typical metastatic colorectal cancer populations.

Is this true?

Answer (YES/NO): NO